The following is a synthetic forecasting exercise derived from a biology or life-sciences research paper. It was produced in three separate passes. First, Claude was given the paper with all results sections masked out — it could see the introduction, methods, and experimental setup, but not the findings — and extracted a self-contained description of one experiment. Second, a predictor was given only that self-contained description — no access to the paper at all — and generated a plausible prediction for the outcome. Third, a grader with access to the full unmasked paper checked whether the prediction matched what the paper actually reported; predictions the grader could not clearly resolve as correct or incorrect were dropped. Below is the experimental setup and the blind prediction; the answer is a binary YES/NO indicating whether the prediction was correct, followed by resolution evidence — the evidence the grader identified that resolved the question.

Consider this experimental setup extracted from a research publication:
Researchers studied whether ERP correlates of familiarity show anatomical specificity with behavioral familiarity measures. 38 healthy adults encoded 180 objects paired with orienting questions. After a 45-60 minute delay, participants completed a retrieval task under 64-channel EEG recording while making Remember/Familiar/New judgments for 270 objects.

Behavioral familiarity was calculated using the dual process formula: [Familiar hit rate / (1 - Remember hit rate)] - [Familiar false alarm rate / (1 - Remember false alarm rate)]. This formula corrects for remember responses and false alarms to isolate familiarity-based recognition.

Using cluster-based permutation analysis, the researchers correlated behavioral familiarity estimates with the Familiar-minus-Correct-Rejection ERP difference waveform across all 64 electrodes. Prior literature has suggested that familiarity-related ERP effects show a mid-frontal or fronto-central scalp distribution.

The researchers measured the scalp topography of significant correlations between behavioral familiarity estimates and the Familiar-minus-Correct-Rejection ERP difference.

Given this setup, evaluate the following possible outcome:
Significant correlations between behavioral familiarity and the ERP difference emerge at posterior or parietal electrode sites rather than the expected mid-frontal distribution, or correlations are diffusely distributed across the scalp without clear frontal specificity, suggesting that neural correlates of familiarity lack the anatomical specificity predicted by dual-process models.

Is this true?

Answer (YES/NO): YES